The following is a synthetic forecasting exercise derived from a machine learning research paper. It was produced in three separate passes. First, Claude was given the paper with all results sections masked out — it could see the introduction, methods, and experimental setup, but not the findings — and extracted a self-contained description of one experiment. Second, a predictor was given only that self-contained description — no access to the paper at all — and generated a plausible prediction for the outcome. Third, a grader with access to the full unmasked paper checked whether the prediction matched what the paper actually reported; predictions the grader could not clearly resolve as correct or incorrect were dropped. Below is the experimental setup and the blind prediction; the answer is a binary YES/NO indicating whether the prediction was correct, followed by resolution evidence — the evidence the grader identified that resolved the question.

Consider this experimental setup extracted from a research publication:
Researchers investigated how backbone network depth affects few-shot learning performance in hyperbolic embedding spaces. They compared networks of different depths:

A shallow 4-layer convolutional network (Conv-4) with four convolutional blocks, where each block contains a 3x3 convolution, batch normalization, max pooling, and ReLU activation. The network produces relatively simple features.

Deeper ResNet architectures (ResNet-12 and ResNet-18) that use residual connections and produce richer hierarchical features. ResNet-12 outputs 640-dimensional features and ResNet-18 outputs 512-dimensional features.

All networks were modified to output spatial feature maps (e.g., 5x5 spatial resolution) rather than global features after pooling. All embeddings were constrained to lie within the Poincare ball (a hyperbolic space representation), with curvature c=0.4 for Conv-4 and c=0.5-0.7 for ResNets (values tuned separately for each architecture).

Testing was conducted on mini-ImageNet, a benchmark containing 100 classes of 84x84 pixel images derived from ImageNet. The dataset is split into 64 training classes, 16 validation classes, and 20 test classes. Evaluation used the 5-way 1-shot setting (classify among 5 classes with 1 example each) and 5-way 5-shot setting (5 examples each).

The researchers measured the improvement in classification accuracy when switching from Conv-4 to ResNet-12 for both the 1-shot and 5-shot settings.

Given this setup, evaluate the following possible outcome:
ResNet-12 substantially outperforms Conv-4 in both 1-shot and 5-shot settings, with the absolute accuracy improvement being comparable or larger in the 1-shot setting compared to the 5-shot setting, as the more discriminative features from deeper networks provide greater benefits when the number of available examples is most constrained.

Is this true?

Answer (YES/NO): YES